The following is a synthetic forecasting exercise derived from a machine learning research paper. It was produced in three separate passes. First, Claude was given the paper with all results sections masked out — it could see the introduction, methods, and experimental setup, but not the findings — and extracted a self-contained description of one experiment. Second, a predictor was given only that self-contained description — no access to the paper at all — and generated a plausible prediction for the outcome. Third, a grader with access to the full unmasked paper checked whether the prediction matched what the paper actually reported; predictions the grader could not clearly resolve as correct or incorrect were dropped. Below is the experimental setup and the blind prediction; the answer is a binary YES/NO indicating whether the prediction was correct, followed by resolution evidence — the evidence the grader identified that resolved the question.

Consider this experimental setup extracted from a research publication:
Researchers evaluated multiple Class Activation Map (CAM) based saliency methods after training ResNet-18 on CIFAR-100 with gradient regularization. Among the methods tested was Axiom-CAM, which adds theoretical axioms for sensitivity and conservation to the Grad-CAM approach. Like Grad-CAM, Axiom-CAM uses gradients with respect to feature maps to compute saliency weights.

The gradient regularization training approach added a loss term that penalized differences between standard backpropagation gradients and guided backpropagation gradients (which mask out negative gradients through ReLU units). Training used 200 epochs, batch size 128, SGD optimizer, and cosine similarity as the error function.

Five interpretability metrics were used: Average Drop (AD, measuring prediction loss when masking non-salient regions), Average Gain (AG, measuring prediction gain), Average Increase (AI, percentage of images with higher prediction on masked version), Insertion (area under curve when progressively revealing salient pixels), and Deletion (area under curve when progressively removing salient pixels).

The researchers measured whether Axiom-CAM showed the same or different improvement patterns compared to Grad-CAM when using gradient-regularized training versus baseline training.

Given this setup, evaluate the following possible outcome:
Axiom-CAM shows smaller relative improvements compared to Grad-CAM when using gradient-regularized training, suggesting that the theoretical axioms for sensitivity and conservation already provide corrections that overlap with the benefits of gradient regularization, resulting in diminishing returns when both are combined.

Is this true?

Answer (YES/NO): NO